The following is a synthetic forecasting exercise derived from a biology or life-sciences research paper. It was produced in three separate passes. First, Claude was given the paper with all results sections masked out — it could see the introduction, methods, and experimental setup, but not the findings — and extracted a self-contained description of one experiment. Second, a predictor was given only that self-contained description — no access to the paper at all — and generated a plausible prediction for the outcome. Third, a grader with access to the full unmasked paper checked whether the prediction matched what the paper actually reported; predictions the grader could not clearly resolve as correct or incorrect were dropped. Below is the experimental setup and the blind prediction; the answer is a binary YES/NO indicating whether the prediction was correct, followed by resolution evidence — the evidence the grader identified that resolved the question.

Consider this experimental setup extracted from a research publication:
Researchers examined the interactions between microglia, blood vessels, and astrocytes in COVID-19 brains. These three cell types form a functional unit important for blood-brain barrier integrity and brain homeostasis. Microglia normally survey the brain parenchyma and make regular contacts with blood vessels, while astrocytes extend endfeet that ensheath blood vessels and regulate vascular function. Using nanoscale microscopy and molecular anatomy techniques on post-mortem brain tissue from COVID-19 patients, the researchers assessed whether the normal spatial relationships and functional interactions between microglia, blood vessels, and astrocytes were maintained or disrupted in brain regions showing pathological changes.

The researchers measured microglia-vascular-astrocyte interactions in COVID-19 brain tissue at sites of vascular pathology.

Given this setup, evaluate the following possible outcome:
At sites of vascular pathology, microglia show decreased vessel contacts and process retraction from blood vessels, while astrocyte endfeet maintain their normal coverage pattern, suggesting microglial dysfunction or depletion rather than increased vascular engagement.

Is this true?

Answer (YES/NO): NO